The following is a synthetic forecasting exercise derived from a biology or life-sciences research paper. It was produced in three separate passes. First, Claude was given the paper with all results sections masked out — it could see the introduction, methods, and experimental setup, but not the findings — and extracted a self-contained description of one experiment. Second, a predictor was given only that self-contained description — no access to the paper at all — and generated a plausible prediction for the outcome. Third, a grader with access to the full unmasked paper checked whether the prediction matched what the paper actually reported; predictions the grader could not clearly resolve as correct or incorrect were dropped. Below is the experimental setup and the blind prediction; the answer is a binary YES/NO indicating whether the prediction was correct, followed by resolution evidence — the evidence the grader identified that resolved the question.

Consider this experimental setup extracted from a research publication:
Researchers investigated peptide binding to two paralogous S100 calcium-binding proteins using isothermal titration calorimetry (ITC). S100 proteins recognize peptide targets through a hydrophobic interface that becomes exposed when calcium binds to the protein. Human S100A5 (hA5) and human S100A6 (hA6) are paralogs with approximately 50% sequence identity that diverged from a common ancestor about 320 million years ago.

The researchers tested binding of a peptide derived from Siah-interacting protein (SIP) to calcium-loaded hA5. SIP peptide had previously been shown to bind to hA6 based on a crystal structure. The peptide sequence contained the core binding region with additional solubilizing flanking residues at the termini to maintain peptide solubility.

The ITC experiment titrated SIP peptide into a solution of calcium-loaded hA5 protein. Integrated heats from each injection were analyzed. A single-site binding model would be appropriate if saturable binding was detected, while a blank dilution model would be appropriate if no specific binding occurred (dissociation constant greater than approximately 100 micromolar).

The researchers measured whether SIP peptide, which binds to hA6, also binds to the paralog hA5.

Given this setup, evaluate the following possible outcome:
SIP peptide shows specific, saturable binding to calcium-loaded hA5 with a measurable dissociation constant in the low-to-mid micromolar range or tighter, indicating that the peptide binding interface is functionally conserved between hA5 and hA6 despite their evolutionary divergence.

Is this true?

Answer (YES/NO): NO